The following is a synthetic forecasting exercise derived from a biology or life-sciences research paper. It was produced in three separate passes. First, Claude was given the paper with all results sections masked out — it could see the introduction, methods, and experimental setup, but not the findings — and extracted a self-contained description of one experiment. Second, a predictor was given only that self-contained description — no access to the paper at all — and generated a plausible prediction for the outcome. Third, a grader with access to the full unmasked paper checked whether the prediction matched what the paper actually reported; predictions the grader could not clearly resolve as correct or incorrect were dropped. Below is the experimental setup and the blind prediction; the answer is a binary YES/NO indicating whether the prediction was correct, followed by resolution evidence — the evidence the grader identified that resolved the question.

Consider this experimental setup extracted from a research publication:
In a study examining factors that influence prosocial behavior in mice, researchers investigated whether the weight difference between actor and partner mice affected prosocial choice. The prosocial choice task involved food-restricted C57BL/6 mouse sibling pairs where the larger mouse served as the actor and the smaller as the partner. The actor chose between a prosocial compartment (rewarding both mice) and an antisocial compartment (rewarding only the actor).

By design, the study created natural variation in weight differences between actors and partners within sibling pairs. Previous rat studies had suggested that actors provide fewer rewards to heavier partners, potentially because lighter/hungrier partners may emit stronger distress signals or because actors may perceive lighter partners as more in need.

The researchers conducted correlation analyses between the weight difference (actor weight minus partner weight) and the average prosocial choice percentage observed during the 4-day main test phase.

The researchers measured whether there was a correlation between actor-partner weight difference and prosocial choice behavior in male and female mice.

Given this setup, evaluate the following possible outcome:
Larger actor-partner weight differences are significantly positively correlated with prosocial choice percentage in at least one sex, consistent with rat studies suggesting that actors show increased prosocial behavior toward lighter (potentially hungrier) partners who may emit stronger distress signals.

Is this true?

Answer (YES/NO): NO